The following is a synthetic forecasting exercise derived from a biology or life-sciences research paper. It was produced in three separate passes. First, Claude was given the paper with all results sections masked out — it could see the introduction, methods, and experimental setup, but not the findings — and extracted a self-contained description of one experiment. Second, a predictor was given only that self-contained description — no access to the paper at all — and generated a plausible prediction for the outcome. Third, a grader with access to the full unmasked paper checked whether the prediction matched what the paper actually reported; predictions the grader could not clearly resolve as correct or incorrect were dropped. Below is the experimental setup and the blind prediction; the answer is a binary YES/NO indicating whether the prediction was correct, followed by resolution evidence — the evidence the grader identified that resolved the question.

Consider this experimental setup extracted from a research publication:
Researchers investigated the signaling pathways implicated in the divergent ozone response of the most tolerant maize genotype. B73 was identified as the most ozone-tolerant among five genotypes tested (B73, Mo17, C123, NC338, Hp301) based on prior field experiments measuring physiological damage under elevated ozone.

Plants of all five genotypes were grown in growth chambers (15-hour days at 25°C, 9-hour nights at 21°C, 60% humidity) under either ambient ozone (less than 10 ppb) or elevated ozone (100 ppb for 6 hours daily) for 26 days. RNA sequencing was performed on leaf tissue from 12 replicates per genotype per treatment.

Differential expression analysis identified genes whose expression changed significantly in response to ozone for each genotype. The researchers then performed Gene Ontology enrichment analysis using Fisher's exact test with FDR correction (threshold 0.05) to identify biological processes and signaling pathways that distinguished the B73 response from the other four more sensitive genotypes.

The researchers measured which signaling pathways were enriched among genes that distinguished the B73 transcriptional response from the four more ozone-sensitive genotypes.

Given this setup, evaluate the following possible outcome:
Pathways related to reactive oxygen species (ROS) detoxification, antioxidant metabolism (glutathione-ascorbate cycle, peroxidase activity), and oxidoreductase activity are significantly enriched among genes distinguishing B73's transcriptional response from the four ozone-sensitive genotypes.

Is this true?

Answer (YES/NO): NO